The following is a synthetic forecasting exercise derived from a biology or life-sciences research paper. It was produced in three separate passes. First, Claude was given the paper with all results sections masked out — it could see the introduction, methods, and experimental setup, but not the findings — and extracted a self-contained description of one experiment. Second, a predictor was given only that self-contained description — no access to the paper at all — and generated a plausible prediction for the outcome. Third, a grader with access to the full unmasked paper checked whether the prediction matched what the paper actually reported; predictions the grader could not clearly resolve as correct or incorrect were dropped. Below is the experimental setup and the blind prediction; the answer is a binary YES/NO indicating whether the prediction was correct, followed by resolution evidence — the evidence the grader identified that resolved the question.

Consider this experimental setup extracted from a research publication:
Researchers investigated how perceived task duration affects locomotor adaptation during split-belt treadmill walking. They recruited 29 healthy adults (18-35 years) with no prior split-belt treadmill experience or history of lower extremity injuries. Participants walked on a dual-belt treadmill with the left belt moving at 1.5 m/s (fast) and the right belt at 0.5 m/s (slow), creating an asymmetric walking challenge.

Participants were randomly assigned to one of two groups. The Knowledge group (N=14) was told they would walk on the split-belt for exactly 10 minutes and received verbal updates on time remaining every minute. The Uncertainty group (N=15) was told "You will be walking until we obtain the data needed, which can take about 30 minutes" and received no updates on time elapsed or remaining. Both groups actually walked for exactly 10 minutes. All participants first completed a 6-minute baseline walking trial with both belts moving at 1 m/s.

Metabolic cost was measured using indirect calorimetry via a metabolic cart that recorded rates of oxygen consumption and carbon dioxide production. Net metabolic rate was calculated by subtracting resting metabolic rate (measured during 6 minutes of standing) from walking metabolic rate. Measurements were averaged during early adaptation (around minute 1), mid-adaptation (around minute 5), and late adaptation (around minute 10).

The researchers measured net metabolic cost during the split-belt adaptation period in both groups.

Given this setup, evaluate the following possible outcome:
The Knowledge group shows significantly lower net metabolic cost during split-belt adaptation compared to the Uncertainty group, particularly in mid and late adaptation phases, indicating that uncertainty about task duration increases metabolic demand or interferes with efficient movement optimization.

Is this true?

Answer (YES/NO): NO